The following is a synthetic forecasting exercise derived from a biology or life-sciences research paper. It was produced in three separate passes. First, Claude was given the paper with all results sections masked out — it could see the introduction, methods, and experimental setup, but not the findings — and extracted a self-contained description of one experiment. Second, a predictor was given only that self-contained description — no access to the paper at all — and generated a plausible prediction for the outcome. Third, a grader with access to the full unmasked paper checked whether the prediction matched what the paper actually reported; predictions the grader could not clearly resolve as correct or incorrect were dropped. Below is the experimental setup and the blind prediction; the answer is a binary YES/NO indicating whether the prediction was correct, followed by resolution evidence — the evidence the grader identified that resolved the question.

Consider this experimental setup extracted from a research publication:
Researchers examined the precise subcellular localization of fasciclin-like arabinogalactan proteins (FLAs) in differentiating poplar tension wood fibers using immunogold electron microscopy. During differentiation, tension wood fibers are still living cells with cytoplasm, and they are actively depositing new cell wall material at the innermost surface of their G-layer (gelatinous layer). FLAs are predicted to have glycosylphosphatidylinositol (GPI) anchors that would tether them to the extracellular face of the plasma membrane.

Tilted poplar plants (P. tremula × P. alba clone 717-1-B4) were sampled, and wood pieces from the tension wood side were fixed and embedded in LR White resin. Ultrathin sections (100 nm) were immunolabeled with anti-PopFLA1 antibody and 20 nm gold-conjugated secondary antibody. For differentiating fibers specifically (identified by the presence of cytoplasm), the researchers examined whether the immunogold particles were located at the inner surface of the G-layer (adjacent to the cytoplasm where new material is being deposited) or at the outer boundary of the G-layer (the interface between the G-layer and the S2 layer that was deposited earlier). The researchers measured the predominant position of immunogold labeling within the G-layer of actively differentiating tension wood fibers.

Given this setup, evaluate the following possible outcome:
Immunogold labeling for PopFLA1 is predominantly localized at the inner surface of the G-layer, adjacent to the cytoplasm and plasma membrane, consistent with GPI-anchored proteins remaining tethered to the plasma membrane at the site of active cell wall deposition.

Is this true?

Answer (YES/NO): YES